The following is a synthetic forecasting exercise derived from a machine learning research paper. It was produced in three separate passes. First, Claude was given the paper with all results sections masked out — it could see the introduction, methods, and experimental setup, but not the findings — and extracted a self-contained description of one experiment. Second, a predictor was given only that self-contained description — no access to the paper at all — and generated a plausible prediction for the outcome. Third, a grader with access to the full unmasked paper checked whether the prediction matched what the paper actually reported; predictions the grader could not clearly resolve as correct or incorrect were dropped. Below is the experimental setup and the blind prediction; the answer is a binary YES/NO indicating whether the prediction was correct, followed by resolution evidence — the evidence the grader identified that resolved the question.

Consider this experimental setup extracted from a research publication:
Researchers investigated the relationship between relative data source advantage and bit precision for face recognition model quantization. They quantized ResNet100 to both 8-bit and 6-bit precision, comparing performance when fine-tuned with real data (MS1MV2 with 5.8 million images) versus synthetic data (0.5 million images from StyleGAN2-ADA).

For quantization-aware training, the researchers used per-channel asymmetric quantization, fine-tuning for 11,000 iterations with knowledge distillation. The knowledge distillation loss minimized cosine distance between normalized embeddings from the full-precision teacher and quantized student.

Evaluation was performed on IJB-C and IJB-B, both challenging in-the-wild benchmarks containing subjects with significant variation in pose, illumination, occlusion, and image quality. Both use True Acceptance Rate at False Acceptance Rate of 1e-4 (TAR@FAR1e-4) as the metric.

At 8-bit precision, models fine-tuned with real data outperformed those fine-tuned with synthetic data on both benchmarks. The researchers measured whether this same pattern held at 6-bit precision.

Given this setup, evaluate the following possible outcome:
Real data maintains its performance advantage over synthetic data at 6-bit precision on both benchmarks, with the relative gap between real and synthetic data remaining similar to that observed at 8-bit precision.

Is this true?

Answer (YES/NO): NO